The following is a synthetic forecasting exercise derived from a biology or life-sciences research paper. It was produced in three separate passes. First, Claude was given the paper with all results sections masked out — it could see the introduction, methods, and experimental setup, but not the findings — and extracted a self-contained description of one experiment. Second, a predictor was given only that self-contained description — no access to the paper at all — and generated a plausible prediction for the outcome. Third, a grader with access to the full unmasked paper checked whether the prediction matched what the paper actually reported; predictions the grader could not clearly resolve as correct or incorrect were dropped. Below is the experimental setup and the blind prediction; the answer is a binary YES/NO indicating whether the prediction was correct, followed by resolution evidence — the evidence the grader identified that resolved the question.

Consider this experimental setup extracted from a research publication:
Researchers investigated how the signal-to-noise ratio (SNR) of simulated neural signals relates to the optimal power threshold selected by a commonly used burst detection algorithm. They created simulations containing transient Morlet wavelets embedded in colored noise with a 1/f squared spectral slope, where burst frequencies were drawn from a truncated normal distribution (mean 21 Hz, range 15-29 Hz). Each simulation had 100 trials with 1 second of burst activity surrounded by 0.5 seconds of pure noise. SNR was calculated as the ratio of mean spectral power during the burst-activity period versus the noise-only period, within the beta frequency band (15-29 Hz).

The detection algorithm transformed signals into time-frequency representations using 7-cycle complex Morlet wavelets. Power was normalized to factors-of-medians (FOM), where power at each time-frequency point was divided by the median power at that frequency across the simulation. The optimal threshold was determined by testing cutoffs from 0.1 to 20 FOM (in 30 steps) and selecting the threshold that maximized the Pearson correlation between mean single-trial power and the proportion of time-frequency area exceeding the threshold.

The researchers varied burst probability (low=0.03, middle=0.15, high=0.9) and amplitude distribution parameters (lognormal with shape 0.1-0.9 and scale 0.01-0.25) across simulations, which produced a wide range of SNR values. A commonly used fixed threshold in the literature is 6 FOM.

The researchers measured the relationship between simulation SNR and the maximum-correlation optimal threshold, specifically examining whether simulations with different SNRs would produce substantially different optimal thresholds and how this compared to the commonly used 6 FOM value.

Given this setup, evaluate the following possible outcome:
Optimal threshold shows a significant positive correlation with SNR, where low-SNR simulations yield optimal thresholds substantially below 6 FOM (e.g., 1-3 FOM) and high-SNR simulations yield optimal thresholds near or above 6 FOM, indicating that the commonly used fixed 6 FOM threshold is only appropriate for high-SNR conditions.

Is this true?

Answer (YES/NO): NO